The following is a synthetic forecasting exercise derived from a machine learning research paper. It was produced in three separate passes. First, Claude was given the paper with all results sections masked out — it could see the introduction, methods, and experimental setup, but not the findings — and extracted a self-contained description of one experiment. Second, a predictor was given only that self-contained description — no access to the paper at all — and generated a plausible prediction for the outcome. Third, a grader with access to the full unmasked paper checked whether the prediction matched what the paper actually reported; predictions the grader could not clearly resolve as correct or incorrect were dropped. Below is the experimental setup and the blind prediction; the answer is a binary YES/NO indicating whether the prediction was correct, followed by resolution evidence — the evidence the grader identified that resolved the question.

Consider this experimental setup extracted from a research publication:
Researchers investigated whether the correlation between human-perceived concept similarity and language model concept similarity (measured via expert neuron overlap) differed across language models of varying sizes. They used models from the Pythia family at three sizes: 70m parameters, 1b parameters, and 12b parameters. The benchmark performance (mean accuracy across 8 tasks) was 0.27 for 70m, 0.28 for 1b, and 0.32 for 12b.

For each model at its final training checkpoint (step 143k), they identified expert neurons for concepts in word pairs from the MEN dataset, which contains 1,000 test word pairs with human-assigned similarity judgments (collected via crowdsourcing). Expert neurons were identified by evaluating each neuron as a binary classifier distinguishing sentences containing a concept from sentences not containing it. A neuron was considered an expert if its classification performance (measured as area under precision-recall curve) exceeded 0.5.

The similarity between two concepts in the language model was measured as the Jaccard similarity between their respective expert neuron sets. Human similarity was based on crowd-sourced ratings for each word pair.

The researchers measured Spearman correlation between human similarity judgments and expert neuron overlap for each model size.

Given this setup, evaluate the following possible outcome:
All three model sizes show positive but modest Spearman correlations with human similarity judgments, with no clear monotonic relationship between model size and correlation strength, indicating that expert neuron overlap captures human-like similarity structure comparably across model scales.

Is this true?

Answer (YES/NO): NO